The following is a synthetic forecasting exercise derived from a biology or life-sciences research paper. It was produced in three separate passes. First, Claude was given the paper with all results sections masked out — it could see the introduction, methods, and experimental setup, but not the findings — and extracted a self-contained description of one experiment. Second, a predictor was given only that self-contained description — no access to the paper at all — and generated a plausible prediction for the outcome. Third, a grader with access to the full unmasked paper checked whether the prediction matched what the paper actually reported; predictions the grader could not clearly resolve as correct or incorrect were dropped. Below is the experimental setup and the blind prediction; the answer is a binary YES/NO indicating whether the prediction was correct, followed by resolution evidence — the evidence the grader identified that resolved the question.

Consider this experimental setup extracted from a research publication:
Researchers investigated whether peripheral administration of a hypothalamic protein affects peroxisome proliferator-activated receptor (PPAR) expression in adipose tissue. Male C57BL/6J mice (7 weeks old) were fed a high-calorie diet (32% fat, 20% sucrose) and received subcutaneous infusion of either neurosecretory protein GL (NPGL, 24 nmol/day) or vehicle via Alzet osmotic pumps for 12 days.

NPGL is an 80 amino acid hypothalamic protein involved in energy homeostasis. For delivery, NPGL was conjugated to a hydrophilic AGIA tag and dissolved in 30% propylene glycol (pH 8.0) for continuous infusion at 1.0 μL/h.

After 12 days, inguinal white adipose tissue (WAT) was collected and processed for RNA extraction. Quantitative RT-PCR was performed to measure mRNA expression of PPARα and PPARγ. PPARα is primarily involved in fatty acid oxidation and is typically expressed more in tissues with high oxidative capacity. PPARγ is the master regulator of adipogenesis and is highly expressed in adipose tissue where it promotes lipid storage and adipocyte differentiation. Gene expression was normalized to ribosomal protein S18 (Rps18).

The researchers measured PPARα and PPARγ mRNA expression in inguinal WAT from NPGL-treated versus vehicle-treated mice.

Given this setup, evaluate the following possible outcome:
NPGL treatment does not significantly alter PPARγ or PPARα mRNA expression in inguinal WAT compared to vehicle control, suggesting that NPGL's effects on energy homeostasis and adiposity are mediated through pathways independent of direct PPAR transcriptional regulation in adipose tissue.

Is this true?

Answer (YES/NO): YES